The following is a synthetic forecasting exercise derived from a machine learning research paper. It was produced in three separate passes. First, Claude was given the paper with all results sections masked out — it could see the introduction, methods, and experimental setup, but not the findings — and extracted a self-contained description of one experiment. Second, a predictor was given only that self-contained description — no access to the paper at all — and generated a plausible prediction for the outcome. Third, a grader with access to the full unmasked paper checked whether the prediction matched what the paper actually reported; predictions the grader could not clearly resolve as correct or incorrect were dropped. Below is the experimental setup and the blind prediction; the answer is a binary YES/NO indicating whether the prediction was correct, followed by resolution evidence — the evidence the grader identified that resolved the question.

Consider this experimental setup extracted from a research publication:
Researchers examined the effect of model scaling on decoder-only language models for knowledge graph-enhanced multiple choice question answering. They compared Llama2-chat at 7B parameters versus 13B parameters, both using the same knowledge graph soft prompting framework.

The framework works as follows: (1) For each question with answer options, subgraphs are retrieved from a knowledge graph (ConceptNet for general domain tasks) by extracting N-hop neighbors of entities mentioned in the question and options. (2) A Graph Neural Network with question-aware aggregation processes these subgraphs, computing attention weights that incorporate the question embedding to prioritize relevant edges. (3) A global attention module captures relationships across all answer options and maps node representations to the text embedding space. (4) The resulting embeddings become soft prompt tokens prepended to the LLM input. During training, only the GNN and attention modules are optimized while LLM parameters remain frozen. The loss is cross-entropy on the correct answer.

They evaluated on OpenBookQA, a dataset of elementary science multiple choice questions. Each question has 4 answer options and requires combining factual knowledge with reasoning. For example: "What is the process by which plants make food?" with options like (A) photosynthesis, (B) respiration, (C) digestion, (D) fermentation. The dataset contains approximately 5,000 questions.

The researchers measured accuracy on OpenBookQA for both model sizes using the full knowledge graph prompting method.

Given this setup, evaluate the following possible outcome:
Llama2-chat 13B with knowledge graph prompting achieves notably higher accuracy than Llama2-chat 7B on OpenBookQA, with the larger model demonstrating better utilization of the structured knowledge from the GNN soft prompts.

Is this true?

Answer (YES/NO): NO